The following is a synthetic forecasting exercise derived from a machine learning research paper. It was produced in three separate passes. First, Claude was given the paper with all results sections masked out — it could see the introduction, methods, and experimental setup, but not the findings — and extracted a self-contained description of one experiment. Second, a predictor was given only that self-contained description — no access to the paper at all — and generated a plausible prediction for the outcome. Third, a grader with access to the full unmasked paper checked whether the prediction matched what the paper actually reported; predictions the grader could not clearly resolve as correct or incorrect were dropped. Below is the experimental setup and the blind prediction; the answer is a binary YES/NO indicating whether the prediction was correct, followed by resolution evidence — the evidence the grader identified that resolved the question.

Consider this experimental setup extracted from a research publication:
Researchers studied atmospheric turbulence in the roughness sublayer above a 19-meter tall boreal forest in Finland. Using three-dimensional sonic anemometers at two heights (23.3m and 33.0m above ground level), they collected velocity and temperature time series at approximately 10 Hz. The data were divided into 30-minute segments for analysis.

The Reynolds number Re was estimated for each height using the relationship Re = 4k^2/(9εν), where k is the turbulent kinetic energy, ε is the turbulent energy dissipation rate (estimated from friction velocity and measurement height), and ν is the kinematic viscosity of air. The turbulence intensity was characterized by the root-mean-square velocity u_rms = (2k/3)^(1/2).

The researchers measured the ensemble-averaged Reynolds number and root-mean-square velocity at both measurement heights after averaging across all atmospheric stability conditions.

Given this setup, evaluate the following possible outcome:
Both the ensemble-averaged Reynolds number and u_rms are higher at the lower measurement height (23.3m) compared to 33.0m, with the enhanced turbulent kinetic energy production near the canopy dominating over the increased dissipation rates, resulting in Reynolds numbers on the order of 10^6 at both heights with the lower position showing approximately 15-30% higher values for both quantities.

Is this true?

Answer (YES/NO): NO